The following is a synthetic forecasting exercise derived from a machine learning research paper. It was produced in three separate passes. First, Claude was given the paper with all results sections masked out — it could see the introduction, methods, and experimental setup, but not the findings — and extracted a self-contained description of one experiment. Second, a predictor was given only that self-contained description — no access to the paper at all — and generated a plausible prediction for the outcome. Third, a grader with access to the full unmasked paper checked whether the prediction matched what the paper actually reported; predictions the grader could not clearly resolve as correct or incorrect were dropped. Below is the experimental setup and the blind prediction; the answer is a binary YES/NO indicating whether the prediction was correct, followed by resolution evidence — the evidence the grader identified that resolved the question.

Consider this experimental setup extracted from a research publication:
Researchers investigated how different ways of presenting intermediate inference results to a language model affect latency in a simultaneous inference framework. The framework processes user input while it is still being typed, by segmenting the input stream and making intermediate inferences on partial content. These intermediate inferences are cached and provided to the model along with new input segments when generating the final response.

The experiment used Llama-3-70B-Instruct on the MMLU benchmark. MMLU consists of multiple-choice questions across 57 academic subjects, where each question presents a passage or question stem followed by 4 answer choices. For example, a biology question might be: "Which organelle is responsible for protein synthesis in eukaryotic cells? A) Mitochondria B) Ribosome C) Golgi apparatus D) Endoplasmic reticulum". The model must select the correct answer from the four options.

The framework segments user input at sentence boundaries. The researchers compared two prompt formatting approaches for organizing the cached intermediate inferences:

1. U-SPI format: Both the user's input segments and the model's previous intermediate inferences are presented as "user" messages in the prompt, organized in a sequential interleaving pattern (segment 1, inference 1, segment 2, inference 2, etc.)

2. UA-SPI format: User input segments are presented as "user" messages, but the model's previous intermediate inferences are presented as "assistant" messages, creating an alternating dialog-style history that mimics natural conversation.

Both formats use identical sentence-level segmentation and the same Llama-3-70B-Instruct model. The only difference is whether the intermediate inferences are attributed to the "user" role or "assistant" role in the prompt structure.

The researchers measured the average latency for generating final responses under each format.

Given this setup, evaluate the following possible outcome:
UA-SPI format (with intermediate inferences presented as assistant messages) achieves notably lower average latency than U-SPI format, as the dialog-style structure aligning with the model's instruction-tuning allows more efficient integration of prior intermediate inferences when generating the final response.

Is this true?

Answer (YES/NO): YES